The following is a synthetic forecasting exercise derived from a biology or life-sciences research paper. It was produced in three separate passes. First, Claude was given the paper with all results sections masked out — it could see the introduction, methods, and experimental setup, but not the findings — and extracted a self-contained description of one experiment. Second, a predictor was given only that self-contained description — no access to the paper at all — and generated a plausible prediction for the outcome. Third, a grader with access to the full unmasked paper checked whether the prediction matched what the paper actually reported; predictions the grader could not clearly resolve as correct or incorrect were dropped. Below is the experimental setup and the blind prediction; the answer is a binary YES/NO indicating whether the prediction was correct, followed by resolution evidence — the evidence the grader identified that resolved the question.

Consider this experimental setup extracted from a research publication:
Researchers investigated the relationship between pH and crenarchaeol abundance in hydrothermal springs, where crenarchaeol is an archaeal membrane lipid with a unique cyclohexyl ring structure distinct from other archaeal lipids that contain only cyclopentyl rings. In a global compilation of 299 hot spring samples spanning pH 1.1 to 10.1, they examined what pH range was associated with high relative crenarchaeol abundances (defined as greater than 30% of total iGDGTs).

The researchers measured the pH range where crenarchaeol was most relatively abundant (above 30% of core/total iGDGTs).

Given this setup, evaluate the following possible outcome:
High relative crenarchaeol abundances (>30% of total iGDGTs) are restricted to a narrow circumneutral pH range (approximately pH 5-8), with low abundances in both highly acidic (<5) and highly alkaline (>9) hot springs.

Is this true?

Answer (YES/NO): NO